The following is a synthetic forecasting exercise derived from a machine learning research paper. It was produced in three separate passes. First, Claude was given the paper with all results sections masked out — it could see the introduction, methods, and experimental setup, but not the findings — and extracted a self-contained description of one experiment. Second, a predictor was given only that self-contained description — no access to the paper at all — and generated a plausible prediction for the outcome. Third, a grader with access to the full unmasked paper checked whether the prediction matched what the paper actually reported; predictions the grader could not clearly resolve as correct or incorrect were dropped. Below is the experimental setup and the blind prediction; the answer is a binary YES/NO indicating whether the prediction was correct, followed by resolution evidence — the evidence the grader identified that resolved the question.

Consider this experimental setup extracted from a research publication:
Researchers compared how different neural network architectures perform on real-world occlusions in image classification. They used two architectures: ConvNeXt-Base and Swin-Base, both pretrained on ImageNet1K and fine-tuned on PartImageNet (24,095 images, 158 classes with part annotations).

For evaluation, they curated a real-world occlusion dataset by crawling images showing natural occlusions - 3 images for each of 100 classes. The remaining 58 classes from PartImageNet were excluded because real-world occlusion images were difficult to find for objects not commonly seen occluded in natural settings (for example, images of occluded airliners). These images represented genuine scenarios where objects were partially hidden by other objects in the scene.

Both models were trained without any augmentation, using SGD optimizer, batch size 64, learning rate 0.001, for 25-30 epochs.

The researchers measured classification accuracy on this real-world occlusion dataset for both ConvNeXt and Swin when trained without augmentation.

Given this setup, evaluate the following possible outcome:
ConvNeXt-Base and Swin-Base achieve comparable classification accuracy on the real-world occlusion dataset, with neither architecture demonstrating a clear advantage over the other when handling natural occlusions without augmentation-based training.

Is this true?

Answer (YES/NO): NO